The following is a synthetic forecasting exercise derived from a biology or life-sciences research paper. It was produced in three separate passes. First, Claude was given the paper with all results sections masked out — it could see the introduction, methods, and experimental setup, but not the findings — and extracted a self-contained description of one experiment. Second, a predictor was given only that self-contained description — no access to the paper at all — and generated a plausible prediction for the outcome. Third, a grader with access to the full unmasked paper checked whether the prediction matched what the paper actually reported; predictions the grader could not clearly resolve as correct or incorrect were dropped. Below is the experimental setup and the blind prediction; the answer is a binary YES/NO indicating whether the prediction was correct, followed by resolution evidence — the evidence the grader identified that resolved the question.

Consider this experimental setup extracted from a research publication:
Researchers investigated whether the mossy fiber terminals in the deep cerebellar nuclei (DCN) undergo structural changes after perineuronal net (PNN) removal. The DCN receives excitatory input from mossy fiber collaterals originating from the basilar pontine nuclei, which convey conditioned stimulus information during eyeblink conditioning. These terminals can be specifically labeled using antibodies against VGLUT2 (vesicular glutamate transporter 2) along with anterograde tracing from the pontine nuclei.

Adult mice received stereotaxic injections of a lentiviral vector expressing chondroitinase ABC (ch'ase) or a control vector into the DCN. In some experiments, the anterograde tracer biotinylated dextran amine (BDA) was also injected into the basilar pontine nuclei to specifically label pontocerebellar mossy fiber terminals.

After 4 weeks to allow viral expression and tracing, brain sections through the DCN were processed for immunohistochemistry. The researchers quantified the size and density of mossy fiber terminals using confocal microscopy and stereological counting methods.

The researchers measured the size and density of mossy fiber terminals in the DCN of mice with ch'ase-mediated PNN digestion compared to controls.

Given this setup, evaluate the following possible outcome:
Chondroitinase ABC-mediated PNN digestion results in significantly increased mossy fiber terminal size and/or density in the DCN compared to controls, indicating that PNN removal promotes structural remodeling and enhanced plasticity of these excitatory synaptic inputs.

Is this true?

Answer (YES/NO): NO